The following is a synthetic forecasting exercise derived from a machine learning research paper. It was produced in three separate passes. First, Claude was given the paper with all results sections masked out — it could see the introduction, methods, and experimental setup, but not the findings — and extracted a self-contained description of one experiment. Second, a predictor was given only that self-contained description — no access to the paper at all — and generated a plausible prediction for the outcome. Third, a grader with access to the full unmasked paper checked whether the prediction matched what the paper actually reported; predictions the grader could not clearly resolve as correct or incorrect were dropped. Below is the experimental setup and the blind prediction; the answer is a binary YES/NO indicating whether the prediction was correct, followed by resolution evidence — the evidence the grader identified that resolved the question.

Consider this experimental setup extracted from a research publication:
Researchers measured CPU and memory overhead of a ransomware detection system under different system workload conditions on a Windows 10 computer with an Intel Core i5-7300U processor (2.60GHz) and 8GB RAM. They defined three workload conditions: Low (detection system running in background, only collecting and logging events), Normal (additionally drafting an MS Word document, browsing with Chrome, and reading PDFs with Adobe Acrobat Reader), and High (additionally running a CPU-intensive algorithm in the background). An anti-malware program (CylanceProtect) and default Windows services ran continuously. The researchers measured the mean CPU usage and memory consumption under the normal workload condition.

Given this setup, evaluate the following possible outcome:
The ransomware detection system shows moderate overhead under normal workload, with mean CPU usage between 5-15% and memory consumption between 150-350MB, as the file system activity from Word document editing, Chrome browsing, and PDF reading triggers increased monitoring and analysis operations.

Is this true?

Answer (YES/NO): NO